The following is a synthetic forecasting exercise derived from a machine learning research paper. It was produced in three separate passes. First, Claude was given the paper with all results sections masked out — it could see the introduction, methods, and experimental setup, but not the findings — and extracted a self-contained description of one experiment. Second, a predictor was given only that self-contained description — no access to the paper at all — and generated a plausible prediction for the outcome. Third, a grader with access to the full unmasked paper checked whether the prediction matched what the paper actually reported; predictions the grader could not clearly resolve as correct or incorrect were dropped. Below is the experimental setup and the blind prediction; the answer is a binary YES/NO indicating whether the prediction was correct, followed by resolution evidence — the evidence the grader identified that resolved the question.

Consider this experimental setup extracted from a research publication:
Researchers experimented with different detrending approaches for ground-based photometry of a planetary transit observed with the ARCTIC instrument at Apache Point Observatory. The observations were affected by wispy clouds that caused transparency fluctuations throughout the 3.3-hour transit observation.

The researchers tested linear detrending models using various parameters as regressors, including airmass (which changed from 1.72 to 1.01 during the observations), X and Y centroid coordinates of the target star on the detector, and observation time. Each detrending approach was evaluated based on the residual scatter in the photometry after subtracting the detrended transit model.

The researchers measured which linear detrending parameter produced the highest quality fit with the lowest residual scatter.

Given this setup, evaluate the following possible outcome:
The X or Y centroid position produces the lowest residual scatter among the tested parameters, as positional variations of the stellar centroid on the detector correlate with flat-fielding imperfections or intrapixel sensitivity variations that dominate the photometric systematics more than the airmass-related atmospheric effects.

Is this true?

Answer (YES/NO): NO